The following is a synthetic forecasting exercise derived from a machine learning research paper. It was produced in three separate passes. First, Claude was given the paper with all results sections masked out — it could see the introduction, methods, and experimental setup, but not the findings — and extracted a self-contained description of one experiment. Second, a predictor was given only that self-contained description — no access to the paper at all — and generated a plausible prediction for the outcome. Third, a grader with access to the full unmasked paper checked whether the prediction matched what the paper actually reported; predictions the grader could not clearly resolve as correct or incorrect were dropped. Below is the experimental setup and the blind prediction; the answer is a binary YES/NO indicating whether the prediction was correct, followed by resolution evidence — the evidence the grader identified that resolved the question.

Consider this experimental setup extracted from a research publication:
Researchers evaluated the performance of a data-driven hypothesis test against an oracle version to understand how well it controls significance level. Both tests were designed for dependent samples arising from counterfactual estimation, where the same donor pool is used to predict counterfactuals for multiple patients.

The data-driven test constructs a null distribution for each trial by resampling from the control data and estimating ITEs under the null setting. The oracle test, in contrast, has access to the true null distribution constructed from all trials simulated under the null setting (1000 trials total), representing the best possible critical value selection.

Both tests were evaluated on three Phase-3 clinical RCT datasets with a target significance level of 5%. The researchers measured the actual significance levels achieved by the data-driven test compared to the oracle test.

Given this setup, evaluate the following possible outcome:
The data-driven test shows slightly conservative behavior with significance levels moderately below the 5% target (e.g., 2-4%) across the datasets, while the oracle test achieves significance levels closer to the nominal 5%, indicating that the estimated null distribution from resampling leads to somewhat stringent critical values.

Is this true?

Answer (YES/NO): NO